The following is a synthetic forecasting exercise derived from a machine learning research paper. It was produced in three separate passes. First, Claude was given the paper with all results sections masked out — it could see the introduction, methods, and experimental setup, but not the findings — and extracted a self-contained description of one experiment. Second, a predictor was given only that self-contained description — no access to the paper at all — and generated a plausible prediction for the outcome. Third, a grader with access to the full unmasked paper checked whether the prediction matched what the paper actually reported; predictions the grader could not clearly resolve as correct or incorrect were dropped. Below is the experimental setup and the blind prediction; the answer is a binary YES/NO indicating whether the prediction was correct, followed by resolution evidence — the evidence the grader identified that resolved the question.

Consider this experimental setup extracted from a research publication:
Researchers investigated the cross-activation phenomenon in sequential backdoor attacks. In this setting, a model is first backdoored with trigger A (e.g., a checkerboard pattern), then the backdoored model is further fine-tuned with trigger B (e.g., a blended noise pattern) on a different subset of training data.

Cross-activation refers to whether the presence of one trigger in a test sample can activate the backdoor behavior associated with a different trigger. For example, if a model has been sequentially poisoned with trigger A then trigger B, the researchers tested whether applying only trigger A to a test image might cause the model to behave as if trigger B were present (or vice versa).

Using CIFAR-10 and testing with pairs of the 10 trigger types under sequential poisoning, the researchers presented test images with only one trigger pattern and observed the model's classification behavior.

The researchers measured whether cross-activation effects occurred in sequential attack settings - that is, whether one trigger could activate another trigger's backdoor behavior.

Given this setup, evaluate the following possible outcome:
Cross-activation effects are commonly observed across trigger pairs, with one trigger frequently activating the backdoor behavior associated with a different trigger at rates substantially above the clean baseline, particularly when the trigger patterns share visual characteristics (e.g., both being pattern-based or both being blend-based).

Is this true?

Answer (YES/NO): YES